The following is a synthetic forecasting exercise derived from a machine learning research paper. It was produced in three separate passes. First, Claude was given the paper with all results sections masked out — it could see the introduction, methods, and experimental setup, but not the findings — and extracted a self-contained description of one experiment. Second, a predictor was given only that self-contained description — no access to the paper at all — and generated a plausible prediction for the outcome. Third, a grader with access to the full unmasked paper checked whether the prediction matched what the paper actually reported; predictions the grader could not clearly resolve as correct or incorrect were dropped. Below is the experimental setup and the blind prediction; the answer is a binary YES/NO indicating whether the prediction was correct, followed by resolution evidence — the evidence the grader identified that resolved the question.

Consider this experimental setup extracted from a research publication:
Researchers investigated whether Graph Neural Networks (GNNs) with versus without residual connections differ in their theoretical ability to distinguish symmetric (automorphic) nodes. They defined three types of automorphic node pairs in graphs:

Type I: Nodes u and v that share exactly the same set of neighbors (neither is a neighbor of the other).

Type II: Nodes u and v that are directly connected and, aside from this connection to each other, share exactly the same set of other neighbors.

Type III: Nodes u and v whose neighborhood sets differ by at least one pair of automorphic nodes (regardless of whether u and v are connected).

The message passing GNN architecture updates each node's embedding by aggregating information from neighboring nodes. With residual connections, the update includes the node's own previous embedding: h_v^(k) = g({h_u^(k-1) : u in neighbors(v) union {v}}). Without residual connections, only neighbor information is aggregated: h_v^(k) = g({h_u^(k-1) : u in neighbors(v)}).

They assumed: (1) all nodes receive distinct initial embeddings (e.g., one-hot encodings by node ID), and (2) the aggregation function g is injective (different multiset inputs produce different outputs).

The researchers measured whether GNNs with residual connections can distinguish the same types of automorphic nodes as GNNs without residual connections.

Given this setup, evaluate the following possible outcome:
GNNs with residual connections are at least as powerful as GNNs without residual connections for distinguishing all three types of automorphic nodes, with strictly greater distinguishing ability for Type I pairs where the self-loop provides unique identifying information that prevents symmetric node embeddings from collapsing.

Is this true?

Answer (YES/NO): NO